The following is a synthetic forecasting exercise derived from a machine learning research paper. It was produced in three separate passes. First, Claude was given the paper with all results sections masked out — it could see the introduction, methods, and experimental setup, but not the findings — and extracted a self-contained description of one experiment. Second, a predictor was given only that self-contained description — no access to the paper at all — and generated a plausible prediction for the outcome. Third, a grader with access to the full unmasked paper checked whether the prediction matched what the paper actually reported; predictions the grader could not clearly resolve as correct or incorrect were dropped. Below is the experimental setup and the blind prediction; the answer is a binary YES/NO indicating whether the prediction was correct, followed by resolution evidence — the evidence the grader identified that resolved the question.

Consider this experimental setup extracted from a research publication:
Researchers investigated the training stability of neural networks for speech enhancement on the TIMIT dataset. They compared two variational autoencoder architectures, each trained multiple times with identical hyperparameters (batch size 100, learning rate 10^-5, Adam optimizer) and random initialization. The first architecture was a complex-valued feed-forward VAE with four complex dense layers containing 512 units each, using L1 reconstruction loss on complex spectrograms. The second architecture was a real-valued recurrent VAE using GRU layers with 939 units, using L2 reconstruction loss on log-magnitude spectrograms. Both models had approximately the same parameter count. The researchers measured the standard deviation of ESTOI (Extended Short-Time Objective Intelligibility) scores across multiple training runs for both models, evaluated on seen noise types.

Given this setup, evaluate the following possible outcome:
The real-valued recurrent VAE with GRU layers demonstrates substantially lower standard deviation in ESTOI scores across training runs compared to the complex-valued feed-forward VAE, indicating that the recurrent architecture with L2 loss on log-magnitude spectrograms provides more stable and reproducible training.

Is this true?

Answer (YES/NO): YES